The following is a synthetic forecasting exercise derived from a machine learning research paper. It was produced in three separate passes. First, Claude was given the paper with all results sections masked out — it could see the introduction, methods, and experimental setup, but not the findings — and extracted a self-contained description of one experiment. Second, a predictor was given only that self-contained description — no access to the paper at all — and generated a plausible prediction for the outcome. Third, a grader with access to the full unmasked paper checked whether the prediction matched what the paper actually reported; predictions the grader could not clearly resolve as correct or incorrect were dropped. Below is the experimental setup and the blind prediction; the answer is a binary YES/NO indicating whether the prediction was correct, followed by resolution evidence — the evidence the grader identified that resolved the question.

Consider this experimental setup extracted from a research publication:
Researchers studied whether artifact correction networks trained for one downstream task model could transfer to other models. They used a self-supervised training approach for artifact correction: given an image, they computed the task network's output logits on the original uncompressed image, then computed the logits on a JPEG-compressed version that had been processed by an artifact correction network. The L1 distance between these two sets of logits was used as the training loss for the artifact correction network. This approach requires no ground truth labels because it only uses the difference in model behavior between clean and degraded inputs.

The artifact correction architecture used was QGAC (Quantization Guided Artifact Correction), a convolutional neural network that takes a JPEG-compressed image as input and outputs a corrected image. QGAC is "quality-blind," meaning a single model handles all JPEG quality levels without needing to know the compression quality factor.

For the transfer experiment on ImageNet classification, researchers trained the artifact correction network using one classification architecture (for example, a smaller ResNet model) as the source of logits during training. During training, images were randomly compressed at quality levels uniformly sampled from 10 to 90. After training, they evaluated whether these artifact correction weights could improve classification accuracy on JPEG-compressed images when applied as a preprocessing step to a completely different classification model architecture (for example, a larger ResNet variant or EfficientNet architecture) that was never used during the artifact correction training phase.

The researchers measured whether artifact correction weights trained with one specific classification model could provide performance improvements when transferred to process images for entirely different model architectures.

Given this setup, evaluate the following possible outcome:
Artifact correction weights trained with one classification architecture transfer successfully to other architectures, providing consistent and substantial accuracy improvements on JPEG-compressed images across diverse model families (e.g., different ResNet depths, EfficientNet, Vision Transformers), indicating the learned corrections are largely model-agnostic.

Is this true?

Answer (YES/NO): NO